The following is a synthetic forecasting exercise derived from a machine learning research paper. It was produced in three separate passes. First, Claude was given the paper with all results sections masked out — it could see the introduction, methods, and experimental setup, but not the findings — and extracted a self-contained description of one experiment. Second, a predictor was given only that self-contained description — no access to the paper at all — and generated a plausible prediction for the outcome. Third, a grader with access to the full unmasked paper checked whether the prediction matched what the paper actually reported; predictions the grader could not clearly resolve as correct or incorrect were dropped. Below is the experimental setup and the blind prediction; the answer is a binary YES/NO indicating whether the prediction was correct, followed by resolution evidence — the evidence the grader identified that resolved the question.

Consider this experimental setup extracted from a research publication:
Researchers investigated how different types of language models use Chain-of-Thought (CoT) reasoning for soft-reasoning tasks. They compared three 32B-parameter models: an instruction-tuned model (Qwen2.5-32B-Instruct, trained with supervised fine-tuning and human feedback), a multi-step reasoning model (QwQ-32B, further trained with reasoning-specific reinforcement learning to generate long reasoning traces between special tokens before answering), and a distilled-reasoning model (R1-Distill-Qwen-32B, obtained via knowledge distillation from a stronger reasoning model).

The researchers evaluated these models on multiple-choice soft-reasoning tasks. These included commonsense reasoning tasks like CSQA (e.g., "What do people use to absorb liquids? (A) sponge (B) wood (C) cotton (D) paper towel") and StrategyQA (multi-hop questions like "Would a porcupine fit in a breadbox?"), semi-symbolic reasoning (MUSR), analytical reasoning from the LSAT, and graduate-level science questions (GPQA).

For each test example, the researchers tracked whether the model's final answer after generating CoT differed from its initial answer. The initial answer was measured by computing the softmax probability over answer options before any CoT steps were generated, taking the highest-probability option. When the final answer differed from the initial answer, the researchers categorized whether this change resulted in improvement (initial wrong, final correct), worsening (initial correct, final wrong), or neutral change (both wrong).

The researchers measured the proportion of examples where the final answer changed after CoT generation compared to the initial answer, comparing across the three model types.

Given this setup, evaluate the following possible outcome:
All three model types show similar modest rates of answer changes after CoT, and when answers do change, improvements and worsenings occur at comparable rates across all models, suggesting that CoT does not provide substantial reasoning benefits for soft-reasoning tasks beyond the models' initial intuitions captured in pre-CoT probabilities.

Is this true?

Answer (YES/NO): NO